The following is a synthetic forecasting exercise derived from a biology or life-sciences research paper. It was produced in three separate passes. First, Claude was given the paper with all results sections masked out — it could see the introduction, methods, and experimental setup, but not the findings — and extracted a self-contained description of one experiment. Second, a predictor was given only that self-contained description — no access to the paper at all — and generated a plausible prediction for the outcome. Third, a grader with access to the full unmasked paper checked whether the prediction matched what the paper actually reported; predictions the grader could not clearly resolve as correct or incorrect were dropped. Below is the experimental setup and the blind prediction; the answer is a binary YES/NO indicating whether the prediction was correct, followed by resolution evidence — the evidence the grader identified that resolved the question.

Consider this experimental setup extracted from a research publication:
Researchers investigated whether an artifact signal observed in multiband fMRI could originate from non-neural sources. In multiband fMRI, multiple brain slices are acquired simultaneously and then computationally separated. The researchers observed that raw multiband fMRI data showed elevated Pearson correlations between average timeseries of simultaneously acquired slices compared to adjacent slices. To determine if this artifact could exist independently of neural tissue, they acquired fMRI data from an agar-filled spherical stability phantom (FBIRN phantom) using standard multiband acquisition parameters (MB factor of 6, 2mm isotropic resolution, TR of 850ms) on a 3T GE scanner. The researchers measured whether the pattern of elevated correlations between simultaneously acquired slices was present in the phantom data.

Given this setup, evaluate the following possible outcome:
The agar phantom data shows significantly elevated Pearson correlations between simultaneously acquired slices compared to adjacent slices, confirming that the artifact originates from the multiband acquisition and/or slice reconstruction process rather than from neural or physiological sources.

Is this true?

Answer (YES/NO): NO